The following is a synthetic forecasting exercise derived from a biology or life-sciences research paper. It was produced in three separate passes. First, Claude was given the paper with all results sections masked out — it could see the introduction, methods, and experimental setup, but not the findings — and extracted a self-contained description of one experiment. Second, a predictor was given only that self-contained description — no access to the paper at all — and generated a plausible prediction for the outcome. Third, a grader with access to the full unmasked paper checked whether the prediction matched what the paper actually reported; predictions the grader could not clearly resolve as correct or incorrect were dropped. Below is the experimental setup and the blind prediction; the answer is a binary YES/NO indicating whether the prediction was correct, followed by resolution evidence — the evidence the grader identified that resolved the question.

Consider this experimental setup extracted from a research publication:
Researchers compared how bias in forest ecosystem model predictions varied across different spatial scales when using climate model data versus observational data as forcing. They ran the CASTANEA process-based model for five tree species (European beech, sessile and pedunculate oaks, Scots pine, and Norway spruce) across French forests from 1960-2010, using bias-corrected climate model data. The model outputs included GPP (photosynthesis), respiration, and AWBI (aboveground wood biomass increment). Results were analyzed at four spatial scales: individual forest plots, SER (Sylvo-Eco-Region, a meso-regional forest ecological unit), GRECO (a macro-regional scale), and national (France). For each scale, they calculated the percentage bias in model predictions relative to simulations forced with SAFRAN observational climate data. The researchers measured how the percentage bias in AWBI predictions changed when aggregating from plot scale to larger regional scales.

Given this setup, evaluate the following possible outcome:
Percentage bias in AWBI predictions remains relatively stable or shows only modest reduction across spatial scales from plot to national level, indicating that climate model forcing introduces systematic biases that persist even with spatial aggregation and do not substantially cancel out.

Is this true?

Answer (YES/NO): YES